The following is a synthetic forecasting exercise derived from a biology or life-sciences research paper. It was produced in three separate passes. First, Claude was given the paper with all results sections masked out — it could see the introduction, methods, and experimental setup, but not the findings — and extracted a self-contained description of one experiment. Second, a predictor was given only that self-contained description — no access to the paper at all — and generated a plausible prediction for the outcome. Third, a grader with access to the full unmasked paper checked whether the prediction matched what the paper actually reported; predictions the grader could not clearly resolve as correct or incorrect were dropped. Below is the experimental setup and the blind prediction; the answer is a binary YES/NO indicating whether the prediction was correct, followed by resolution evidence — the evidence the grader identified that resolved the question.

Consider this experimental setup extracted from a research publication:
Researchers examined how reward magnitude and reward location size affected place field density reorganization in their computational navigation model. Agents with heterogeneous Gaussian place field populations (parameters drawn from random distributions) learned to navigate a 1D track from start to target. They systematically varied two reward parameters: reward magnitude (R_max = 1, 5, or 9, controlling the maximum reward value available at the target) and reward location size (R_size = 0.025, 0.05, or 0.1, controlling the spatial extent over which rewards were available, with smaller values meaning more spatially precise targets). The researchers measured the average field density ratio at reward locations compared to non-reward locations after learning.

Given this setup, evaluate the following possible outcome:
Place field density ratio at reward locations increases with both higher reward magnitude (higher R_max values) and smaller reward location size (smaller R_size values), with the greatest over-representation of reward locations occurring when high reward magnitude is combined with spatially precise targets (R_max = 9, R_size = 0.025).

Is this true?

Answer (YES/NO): YES